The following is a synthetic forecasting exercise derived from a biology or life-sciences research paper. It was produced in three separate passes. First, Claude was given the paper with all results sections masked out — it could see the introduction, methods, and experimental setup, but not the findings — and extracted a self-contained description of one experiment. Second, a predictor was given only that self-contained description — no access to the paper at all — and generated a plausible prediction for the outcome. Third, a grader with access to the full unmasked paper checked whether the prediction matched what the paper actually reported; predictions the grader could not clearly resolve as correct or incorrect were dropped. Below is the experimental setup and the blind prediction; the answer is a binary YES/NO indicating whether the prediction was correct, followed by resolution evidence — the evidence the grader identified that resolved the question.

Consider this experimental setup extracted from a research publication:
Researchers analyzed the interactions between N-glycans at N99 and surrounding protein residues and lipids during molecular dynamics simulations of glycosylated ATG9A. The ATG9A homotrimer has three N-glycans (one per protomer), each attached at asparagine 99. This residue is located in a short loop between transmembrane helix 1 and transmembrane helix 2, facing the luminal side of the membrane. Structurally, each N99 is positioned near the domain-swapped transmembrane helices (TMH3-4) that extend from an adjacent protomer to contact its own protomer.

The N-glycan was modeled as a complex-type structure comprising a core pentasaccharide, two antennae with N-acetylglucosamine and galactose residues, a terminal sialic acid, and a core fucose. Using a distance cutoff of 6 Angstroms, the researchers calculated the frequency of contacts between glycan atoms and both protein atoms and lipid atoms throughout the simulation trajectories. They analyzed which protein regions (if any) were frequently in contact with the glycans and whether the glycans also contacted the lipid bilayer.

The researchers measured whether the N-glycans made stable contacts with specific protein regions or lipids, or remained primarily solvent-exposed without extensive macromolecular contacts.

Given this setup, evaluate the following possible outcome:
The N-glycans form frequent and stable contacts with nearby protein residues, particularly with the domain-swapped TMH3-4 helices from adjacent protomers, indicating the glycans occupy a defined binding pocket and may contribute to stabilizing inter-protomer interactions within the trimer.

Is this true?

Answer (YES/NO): NO